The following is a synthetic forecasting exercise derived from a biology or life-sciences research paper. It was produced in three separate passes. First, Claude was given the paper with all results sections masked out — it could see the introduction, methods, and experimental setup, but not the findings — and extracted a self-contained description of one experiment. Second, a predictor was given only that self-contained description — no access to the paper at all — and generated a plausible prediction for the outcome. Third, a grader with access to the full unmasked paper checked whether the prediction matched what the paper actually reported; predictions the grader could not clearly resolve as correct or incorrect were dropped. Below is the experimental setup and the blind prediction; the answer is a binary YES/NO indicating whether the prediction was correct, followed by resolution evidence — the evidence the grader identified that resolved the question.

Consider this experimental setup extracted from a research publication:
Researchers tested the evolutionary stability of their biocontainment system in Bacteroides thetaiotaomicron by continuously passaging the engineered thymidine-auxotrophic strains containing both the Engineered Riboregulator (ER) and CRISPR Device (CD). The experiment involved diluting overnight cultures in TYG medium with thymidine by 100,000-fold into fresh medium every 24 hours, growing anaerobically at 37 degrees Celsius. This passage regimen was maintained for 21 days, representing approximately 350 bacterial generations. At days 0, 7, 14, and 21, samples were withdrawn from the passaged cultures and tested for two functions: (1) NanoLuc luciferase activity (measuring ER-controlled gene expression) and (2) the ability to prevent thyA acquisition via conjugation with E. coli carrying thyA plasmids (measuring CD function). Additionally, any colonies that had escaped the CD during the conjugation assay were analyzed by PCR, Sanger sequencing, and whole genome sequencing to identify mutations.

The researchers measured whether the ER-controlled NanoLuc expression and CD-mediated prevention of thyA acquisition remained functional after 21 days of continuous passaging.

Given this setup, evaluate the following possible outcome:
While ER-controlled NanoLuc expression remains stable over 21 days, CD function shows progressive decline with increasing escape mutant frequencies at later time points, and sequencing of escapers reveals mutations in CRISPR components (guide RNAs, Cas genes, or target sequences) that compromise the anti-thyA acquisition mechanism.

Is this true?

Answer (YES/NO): NO